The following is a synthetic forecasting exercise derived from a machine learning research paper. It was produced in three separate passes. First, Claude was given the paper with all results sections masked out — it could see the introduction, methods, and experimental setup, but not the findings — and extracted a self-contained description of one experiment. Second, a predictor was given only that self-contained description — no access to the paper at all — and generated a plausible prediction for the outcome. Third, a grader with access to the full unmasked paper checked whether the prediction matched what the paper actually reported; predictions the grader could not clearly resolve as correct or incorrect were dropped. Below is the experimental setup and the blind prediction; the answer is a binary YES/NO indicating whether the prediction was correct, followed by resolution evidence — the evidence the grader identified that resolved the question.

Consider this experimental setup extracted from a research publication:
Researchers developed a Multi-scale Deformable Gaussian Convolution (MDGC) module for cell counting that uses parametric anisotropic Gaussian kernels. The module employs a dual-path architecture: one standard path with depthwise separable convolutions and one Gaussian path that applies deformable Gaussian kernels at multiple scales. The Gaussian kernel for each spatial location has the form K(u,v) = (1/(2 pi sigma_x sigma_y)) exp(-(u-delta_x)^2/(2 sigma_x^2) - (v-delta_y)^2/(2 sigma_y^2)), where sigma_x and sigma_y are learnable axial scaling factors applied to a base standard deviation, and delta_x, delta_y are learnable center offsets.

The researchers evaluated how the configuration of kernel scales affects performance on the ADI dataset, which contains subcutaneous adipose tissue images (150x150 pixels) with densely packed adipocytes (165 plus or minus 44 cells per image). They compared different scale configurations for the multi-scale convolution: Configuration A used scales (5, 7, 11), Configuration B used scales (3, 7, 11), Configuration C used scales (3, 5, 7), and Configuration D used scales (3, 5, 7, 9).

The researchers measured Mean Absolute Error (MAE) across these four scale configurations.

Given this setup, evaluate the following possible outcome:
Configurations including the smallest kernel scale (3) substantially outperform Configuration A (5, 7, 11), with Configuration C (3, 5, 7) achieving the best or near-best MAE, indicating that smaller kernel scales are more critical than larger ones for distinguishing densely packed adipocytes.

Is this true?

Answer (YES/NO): NO